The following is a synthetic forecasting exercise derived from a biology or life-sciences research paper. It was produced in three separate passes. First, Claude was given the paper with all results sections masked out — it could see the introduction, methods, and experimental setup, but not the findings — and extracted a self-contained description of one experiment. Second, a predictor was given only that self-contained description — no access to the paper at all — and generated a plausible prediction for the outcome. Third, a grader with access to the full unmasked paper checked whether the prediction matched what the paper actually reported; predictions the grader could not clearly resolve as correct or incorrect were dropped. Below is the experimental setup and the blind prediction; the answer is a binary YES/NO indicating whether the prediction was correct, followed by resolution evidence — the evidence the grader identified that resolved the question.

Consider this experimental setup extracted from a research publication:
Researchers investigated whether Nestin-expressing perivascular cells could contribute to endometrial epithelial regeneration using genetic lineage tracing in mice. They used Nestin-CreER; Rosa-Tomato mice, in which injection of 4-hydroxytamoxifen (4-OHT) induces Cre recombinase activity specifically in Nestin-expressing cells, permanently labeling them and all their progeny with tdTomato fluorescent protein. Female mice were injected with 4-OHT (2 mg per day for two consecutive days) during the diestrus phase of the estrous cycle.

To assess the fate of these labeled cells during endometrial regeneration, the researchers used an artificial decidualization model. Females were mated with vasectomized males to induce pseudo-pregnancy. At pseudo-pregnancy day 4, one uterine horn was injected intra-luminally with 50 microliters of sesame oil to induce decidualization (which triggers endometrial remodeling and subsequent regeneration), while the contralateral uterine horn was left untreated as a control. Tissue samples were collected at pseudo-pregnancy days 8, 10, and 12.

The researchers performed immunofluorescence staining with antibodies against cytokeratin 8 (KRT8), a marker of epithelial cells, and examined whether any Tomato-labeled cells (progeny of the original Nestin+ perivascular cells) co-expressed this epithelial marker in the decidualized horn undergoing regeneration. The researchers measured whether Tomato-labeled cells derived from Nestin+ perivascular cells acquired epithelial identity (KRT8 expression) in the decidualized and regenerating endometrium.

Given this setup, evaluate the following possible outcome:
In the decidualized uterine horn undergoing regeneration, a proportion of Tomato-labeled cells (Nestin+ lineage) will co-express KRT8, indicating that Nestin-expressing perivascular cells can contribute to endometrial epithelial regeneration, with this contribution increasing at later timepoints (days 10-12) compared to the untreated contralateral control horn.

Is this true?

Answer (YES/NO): YES